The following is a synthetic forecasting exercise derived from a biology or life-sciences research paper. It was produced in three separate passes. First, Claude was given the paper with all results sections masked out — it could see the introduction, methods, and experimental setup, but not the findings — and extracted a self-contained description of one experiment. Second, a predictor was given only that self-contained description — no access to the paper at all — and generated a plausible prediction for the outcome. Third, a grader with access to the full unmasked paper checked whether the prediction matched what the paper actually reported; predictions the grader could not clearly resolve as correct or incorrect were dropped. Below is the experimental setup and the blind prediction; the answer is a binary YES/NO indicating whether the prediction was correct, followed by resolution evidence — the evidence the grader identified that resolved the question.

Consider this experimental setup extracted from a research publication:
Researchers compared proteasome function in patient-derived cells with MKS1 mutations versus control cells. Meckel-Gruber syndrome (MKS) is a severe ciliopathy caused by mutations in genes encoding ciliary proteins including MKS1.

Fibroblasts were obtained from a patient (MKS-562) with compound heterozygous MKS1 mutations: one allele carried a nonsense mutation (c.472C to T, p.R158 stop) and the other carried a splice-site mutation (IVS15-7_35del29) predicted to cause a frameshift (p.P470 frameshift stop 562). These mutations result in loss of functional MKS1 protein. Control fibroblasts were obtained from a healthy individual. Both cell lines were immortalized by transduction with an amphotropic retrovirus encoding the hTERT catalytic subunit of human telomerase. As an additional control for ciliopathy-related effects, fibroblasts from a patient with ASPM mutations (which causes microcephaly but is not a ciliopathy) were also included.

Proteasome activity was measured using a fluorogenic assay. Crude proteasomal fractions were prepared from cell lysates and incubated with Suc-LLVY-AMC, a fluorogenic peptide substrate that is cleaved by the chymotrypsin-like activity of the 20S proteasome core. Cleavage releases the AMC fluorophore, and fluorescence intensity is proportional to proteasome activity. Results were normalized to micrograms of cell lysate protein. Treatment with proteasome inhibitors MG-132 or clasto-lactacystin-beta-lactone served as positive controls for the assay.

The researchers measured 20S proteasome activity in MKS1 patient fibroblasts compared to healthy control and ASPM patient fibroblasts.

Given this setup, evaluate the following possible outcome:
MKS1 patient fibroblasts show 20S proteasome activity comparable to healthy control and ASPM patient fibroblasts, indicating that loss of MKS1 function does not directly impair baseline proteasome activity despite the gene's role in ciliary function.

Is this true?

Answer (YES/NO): NO